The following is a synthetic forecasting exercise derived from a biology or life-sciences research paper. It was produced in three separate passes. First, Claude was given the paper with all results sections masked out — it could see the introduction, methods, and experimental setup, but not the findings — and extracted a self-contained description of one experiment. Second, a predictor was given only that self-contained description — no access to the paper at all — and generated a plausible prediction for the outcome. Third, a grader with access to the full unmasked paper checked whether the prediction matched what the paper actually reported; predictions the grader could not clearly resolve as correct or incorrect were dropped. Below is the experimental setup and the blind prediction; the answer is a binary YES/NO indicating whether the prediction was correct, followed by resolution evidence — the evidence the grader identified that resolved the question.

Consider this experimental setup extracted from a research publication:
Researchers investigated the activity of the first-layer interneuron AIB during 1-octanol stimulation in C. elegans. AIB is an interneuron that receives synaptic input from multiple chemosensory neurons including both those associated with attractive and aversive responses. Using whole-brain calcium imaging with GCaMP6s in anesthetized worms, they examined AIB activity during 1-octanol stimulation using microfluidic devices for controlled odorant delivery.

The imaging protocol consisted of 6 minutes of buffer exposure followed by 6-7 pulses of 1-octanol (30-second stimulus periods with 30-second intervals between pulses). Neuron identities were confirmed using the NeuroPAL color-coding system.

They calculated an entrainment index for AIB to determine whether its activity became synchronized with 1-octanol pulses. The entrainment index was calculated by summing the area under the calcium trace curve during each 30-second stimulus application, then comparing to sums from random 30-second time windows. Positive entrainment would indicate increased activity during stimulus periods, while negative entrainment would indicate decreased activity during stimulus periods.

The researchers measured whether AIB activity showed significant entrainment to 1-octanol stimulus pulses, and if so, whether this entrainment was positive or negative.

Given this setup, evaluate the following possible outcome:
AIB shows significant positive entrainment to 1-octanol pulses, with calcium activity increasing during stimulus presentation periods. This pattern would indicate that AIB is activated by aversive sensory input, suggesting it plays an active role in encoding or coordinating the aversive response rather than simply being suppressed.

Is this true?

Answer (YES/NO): NO